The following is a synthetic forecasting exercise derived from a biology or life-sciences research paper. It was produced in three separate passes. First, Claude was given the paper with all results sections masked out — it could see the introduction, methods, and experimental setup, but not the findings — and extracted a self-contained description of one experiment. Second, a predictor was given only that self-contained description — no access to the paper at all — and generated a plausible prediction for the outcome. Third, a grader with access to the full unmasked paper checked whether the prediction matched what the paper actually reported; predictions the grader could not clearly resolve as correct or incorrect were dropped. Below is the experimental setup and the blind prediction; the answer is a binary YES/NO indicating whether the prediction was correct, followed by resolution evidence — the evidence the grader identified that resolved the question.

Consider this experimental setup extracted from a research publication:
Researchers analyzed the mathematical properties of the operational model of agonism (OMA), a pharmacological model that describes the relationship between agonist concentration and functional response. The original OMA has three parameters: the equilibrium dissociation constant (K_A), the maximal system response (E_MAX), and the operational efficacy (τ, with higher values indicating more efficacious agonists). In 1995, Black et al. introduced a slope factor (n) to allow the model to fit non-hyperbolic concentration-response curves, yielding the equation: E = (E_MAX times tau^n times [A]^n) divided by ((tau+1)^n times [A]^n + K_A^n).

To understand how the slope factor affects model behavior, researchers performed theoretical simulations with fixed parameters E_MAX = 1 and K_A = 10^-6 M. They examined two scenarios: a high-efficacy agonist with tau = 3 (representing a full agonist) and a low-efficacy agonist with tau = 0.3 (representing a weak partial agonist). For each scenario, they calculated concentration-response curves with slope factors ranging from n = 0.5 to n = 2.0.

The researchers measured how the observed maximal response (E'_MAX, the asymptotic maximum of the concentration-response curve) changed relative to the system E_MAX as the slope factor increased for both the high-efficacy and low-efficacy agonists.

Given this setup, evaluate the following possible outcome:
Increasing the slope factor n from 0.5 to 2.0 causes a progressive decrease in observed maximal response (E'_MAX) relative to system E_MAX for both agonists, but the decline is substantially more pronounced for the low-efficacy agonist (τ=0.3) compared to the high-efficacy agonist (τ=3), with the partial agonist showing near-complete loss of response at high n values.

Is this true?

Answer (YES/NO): NO